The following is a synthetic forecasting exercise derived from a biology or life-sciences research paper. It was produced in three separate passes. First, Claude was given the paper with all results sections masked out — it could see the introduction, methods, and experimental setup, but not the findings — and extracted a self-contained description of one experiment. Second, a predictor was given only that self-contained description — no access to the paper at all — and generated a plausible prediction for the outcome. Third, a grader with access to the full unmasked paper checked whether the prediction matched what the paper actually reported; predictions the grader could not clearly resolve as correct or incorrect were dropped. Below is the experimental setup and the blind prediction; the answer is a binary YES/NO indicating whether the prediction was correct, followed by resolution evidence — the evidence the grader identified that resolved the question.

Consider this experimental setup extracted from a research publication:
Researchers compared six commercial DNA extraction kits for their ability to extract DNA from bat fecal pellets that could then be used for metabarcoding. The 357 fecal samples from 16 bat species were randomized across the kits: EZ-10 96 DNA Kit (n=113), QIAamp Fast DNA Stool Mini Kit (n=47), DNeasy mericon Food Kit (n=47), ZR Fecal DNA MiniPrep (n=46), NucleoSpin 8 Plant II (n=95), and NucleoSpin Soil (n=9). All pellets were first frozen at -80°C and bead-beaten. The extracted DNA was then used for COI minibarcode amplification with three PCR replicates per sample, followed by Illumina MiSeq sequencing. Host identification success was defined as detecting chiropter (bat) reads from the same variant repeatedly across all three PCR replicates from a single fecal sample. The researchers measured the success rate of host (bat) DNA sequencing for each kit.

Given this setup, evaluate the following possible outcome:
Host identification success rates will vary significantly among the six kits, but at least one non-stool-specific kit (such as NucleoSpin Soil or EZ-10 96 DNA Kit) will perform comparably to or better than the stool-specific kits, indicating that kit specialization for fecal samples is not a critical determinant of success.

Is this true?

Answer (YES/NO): YES